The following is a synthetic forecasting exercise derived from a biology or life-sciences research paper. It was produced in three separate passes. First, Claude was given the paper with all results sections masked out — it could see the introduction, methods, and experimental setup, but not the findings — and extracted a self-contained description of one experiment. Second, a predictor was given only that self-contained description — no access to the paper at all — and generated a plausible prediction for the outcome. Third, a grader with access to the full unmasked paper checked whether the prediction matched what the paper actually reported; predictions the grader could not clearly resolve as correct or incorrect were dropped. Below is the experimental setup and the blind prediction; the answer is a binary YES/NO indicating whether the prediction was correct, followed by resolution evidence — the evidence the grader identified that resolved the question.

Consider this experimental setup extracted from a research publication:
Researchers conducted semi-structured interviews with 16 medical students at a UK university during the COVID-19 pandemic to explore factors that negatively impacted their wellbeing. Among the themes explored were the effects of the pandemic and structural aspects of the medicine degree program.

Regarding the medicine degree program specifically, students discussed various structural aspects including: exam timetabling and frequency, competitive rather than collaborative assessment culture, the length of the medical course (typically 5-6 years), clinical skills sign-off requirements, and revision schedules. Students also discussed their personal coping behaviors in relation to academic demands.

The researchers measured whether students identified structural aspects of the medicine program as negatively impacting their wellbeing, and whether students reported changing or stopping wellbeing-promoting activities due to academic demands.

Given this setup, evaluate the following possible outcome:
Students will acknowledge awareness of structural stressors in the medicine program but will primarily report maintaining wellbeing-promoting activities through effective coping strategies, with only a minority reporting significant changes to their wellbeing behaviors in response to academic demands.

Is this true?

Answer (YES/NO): NO